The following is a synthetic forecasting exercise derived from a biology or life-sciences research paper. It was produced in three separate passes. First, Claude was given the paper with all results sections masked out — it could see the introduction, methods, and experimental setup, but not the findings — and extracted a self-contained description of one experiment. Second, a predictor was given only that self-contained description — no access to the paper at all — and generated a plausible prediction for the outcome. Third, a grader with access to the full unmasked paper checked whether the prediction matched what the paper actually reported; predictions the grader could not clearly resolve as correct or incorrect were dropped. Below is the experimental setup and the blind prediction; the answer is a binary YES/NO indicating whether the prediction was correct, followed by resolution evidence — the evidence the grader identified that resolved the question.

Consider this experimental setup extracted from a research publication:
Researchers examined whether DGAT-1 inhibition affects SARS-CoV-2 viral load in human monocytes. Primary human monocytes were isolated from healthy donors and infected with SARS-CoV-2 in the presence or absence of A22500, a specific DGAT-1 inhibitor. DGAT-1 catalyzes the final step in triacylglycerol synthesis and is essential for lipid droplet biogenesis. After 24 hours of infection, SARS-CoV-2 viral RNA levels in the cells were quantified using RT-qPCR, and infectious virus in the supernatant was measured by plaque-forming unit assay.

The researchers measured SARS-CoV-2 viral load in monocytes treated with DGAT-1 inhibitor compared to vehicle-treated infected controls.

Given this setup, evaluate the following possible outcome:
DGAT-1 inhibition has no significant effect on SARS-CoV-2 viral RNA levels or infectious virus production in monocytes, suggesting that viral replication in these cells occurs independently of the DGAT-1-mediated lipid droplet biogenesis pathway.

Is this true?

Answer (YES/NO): NO